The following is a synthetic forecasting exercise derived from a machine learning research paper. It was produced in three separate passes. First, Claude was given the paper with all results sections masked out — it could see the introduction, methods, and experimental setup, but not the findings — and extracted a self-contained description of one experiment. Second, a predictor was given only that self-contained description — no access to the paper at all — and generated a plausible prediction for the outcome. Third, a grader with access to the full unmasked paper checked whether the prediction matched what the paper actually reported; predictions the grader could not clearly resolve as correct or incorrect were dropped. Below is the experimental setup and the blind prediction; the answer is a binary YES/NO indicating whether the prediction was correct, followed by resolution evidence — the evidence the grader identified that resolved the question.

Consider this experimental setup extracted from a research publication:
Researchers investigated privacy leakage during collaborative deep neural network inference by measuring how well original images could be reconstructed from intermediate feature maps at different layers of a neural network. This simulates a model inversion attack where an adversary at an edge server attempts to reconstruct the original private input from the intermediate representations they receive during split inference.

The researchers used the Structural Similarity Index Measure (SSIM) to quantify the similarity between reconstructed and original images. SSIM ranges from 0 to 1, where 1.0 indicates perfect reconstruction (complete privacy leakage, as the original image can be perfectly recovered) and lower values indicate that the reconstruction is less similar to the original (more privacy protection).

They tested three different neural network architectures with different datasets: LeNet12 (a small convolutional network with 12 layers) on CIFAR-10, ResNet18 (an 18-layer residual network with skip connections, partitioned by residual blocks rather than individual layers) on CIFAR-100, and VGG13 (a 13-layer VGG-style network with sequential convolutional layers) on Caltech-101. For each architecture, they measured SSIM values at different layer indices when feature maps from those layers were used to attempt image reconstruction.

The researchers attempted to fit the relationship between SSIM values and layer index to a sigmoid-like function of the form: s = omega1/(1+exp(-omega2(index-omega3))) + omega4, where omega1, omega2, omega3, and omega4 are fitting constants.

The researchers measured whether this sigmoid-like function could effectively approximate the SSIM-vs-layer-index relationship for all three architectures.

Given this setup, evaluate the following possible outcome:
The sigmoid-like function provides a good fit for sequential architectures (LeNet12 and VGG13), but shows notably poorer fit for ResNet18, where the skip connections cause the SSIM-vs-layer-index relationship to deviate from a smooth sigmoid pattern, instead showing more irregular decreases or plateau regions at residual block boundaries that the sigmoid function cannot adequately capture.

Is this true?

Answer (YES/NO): YES